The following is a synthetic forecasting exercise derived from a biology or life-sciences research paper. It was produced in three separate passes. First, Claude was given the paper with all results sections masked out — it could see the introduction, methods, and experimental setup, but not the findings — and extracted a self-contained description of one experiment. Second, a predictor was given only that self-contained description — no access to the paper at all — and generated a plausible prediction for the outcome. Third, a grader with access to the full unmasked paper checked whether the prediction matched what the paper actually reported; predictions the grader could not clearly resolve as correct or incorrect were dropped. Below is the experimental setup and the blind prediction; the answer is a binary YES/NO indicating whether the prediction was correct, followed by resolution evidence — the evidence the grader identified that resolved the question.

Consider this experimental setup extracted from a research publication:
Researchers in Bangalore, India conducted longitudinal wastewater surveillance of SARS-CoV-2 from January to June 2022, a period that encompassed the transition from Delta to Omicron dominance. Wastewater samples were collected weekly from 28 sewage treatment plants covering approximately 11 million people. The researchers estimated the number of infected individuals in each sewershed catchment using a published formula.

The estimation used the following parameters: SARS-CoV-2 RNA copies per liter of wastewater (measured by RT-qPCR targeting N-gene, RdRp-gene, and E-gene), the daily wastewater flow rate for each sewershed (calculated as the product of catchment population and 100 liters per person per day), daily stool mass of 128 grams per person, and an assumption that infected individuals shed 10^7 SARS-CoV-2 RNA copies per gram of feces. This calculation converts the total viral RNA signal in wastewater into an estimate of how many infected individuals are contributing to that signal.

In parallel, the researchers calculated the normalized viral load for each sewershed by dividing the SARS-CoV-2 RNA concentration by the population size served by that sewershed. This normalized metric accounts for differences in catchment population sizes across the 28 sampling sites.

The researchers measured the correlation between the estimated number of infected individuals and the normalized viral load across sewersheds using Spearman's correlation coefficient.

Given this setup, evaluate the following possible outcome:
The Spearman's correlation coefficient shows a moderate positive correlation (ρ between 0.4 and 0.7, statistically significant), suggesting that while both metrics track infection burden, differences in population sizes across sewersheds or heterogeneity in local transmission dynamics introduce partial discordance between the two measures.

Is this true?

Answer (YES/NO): NO